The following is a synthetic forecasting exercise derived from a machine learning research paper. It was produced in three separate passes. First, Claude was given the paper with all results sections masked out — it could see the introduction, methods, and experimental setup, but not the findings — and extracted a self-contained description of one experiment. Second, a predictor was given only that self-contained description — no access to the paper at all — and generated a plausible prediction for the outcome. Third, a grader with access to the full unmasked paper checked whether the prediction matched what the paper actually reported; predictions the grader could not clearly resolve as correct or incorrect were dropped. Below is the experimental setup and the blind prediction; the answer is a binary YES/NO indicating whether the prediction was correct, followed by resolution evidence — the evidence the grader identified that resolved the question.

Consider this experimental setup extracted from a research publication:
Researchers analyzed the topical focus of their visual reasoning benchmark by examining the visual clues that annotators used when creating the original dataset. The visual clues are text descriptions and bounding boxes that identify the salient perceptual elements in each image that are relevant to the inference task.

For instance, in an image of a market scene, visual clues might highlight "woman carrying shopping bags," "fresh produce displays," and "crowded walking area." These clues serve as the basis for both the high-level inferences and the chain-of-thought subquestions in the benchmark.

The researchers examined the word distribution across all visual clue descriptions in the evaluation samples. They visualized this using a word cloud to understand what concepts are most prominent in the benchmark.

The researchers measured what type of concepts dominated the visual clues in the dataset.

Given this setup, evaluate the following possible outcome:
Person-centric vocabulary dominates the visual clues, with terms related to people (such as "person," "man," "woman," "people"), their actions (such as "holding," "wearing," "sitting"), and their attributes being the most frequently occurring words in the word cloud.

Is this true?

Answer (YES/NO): YES